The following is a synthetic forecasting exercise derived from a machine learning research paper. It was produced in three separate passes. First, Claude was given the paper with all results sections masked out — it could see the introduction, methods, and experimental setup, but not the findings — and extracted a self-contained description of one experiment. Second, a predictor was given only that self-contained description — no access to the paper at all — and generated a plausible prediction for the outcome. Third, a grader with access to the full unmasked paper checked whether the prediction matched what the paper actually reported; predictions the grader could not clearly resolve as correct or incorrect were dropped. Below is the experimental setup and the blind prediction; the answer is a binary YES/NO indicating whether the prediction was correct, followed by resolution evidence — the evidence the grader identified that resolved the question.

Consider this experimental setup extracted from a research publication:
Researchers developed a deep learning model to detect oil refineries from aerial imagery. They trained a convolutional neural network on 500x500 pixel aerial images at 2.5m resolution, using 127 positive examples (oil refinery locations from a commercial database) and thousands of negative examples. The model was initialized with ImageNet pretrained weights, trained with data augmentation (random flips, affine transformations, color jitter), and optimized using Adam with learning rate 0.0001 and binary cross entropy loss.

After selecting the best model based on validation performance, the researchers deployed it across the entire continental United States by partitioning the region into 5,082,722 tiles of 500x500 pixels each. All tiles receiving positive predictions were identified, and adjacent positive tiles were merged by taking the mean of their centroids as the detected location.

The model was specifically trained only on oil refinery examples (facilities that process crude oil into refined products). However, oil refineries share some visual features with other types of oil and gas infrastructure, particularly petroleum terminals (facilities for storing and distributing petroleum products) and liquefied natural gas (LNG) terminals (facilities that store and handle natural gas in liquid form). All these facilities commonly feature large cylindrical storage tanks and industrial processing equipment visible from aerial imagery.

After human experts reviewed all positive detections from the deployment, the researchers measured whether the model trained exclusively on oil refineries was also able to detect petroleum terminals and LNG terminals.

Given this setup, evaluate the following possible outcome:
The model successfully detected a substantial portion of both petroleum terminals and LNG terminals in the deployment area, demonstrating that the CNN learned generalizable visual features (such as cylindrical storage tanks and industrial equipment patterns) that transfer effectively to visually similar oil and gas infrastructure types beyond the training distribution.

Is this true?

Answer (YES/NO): YES